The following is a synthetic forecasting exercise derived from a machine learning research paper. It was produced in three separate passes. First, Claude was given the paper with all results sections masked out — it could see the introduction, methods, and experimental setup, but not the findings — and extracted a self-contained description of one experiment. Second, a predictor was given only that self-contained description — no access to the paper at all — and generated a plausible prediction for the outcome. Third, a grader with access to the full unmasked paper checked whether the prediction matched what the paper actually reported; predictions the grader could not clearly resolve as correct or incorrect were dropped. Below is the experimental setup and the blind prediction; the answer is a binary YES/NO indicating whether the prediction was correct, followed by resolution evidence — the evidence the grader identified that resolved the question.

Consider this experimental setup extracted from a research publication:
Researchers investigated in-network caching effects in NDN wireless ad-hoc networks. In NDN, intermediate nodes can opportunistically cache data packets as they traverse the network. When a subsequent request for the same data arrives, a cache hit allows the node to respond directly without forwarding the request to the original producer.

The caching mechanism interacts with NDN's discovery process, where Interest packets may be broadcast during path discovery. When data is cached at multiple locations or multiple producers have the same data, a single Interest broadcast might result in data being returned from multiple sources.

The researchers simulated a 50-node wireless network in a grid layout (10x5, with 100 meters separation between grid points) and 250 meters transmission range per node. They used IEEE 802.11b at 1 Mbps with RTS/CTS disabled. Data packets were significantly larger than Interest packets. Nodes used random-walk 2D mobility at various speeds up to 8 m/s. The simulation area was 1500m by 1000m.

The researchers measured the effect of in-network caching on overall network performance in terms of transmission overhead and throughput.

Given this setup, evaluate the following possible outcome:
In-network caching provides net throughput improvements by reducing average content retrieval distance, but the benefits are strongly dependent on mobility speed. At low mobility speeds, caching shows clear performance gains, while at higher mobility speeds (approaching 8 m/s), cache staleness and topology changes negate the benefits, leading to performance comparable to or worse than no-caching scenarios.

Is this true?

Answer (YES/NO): NO